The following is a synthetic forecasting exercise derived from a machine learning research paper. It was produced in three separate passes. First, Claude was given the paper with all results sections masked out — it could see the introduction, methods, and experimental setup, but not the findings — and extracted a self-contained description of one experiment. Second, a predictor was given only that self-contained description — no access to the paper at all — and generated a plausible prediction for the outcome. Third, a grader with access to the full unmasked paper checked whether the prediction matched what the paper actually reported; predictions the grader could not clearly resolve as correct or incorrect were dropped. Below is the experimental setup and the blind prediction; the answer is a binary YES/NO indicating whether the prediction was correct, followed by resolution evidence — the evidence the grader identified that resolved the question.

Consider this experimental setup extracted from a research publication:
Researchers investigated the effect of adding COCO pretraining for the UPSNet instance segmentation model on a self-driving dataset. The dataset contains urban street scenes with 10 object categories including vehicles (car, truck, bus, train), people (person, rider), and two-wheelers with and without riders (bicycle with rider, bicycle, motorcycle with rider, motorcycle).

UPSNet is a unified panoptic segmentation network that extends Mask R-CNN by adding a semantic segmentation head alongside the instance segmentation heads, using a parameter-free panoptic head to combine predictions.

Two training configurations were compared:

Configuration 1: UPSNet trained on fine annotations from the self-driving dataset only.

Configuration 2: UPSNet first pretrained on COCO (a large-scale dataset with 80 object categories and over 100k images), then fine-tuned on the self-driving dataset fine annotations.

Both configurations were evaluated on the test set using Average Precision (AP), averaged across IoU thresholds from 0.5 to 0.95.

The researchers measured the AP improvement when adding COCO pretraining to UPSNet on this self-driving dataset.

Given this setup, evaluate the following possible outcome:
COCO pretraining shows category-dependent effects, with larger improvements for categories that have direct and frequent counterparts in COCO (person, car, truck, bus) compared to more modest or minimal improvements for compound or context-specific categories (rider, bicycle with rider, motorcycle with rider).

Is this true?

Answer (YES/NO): NO